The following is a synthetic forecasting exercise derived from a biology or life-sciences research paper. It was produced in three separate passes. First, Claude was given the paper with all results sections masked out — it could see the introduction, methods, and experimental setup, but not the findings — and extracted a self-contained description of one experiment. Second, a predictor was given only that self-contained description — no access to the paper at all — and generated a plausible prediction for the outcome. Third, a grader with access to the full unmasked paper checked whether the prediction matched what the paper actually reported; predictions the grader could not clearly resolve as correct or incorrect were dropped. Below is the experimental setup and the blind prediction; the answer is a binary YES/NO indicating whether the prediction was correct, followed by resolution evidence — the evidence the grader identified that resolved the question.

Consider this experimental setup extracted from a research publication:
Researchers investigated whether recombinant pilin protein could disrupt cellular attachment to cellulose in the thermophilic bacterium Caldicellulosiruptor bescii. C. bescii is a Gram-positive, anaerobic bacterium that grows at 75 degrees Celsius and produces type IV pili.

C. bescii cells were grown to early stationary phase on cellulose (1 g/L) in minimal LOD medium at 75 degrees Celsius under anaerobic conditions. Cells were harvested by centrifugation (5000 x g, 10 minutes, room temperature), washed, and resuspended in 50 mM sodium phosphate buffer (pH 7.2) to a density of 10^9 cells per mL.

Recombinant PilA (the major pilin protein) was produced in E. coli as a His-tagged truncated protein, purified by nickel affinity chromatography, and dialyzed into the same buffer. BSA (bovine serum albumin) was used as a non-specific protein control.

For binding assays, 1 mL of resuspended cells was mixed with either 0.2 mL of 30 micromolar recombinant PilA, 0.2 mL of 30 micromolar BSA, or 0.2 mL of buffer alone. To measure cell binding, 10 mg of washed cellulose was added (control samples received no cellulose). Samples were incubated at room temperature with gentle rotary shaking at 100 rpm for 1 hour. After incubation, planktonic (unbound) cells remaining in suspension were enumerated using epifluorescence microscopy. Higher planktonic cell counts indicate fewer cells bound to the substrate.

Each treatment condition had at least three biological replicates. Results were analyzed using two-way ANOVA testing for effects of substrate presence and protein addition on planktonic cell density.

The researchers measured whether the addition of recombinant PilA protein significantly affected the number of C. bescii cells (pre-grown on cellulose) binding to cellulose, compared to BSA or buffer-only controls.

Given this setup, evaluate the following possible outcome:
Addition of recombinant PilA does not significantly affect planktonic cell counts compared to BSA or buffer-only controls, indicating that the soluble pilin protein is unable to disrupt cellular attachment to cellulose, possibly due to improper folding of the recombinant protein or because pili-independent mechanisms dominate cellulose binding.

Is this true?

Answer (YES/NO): NO